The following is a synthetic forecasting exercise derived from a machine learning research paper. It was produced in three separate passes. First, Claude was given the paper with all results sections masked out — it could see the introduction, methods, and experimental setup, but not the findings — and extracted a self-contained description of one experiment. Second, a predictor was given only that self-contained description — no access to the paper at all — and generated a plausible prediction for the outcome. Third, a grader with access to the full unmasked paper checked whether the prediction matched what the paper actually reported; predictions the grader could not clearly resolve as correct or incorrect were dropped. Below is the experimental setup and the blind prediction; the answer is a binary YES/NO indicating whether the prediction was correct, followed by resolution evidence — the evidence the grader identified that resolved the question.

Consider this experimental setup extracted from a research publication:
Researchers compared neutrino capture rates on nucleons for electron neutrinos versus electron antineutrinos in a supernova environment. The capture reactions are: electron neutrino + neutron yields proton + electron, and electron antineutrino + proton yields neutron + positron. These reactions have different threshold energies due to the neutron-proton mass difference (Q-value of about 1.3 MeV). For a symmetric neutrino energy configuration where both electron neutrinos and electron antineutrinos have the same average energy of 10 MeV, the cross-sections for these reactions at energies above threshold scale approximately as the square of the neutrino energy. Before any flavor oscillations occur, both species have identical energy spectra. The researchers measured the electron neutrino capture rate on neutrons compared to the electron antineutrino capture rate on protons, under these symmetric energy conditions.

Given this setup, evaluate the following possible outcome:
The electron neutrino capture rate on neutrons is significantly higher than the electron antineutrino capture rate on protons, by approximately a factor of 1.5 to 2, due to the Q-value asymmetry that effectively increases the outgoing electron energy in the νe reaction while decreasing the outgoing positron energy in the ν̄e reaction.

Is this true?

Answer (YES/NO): YES